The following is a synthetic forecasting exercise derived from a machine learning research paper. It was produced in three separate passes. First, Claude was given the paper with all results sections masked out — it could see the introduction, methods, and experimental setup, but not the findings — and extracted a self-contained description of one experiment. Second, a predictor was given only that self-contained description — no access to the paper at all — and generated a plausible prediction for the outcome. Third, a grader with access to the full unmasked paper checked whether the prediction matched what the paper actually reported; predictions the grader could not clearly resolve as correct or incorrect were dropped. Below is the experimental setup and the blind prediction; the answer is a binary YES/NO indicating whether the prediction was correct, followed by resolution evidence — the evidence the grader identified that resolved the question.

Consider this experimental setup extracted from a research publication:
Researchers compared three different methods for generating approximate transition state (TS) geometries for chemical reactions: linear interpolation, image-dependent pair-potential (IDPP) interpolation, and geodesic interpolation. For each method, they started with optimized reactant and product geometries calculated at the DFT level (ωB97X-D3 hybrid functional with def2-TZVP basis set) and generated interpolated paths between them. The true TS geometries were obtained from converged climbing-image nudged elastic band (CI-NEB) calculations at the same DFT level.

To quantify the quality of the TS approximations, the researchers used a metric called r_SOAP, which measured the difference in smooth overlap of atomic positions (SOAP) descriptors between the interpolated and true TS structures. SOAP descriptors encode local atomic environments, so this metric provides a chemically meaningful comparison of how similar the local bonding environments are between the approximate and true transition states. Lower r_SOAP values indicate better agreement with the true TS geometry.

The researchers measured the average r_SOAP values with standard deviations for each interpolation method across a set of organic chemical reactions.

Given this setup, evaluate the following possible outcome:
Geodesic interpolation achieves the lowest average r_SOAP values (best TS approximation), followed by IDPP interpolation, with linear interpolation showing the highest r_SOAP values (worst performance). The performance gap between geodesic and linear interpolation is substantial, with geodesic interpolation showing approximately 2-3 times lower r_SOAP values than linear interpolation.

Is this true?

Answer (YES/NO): NO